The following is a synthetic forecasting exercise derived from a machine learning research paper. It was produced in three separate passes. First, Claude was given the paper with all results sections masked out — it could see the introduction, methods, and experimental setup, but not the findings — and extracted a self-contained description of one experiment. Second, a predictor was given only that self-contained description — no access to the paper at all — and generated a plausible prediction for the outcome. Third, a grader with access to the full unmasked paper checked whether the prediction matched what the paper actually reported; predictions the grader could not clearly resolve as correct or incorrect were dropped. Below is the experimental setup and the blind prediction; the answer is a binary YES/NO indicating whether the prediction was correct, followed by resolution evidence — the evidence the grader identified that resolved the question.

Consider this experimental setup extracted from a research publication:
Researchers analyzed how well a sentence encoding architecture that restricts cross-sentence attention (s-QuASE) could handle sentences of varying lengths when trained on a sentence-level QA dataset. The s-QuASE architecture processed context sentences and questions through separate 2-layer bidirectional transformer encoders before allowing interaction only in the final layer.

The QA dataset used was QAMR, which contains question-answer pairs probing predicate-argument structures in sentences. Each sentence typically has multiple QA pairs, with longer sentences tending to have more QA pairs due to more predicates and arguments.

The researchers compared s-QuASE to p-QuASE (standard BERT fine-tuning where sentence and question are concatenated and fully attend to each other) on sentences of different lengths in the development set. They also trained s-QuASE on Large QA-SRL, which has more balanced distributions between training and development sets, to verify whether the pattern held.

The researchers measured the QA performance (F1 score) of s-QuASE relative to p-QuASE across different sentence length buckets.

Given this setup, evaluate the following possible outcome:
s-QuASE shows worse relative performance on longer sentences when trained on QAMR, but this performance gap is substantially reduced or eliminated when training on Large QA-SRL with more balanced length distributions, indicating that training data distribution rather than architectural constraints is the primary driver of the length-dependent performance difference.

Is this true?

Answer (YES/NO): NO